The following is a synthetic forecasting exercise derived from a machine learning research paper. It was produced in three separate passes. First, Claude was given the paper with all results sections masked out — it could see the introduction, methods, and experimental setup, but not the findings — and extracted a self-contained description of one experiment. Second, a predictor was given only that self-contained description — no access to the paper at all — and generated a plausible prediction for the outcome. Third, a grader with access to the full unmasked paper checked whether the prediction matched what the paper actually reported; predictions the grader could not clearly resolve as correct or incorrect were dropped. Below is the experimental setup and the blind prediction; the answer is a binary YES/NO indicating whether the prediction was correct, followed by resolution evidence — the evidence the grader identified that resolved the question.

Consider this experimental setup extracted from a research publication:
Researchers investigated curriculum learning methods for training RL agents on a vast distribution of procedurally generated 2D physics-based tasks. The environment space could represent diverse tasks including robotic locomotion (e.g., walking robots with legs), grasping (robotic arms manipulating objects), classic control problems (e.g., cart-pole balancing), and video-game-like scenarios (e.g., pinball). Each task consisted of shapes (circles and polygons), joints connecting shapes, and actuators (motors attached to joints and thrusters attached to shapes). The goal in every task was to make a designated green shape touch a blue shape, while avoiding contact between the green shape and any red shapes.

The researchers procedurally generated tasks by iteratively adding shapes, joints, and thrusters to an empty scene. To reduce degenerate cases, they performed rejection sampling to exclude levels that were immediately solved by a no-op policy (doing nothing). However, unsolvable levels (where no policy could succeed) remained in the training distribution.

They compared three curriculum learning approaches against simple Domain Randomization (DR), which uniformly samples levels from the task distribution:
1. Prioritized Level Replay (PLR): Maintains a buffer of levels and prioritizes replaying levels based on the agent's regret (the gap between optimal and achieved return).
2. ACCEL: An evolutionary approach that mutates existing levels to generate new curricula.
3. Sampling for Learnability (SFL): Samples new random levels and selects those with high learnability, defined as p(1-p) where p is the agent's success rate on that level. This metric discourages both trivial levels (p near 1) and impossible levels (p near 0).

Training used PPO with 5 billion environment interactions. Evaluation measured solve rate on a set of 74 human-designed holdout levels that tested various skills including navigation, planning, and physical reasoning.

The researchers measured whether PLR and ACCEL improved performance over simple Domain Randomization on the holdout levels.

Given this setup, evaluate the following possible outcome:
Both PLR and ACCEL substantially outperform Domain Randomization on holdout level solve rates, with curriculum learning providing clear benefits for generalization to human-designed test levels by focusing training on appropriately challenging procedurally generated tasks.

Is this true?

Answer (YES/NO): NO